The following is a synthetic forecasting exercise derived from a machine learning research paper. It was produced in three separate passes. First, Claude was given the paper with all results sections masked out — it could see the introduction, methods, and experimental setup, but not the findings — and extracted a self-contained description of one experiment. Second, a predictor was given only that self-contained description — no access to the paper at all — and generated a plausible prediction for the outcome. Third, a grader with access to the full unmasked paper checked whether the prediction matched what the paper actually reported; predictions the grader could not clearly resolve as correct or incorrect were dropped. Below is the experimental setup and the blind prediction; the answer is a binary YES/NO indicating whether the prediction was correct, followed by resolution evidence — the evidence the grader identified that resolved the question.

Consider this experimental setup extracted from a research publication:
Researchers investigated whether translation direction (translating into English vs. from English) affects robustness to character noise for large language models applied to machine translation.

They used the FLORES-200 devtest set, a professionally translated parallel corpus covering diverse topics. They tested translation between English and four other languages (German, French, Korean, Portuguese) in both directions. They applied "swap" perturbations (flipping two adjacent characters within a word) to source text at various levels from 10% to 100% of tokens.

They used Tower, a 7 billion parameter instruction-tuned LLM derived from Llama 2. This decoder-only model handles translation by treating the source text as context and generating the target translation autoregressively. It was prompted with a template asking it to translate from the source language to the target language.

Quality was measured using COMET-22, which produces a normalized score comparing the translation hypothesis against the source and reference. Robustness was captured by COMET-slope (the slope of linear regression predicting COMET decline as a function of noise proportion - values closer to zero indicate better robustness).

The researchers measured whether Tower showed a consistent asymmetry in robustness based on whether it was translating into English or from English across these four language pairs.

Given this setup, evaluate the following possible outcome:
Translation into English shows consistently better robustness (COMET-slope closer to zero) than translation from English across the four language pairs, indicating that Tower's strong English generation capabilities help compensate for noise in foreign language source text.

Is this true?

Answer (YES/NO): NO